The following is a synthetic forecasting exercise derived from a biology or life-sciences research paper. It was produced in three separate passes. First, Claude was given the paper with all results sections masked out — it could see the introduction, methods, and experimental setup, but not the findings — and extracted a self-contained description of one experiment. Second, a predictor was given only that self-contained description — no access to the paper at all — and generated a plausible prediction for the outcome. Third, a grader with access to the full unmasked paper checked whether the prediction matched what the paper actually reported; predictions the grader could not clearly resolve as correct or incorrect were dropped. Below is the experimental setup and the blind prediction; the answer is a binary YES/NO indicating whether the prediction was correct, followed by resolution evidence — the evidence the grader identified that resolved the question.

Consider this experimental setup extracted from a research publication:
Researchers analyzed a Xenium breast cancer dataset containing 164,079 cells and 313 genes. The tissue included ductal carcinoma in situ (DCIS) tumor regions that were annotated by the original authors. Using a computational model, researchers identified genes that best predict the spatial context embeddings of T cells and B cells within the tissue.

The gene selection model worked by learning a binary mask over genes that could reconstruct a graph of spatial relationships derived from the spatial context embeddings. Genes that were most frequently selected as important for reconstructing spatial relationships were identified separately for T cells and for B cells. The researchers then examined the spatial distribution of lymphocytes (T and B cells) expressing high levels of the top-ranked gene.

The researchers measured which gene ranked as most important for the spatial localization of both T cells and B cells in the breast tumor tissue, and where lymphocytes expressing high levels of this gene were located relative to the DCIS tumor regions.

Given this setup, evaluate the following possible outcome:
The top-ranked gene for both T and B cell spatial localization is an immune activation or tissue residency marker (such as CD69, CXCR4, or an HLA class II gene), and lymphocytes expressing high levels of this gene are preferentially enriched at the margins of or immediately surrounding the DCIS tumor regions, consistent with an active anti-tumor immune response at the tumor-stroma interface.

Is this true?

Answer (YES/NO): NO